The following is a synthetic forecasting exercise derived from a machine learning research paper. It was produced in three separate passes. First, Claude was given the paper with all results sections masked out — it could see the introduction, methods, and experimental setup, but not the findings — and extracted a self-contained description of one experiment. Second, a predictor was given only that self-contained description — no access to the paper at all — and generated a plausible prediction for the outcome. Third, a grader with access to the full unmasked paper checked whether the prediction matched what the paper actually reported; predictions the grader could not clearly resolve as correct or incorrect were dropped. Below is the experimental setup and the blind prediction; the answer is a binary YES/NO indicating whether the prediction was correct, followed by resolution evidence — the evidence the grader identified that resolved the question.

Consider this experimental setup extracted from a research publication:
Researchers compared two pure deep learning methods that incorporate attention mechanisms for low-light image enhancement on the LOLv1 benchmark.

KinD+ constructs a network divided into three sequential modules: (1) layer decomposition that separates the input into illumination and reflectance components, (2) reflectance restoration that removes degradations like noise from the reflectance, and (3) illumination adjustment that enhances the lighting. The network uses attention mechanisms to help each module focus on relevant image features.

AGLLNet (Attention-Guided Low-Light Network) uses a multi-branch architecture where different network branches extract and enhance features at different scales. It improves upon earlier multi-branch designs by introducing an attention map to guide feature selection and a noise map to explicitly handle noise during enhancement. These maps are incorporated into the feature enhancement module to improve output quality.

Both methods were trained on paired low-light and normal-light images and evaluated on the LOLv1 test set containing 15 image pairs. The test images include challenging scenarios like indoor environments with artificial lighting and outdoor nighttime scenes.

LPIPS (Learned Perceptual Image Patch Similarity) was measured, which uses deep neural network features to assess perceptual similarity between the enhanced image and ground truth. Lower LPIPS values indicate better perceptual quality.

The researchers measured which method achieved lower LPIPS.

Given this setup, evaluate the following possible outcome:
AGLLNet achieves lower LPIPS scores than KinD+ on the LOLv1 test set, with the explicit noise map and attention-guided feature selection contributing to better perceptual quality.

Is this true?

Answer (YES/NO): NO